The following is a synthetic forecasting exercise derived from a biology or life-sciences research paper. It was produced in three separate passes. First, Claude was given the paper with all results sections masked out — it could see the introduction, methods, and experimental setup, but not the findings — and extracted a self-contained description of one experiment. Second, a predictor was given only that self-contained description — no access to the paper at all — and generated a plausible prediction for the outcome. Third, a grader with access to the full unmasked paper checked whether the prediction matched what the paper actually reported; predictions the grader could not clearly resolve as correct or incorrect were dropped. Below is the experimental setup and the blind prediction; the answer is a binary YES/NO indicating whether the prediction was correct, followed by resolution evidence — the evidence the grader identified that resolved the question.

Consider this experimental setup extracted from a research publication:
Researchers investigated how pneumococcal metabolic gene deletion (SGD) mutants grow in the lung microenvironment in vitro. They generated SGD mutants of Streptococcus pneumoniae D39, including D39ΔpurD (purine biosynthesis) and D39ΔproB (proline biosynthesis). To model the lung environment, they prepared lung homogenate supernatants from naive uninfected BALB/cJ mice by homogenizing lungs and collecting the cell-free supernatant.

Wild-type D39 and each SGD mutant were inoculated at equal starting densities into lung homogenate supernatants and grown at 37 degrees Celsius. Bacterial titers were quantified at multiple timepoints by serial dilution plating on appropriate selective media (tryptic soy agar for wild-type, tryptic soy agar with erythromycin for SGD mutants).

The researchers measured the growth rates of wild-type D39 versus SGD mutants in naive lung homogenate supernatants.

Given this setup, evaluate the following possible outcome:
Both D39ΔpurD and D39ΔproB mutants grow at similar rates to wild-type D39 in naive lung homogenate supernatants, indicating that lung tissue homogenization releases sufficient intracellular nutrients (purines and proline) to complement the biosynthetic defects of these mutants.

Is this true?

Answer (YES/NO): YES